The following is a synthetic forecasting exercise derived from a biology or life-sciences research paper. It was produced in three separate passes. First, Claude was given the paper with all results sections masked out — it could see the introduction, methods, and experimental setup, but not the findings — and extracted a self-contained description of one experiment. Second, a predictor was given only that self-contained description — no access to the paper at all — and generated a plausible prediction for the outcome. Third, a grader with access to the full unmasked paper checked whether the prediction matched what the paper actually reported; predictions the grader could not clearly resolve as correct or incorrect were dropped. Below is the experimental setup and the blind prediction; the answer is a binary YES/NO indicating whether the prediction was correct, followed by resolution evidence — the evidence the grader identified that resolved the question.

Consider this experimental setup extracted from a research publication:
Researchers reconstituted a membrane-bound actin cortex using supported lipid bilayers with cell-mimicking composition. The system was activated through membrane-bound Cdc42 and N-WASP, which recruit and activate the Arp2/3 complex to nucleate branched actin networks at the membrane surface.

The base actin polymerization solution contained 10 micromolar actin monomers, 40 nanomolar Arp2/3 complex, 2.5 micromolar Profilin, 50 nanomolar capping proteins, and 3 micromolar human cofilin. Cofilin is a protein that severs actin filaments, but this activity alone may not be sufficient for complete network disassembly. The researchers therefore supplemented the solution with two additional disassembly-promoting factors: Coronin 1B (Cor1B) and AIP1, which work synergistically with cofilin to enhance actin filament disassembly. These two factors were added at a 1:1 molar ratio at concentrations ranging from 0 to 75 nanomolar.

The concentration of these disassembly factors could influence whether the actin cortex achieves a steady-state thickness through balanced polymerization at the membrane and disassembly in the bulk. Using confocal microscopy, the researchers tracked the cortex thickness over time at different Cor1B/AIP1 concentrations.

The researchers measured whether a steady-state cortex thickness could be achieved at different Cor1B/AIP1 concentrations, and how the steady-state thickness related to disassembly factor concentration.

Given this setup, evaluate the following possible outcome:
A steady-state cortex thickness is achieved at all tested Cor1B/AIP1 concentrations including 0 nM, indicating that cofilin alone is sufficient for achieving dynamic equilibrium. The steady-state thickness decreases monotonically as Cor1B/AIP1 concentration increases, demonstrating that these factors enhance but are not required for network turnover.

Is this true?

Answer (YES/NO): NO